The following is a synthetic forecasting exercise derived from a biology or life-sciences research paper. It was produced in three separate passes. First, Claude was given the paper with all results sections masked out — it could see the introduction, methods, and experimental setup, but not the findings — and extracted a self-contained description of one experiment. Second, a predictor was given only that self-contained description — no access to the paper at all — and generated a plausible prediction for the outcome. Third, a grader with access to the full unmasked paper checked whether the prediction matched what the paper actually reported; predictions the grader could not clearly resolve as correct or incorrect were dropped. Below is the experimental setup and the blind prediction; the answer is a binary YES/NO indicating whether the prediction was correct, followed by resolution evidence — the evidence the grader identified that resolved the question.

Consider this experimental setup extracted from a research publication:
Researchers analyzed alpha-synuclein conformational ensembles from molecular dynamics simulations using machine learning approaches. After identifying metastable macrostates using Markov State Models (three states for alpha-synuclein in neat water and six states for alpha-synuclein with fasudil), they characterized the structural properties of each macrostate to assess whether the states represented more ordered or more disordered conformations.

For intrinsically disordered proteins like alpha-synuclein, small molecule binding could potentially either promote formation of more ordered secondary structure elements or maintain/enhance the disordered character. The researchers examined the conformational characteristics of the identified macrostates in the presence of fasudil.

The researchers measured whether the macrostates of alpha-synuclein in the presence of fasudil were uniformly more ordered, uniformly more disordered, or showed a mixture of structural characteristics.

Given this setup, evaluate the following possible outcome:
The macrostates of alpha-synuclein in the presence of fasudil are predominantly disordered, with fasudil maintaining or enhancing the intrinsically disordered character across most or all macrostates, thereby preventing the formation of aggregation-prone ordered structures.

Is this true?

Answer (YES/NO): NO